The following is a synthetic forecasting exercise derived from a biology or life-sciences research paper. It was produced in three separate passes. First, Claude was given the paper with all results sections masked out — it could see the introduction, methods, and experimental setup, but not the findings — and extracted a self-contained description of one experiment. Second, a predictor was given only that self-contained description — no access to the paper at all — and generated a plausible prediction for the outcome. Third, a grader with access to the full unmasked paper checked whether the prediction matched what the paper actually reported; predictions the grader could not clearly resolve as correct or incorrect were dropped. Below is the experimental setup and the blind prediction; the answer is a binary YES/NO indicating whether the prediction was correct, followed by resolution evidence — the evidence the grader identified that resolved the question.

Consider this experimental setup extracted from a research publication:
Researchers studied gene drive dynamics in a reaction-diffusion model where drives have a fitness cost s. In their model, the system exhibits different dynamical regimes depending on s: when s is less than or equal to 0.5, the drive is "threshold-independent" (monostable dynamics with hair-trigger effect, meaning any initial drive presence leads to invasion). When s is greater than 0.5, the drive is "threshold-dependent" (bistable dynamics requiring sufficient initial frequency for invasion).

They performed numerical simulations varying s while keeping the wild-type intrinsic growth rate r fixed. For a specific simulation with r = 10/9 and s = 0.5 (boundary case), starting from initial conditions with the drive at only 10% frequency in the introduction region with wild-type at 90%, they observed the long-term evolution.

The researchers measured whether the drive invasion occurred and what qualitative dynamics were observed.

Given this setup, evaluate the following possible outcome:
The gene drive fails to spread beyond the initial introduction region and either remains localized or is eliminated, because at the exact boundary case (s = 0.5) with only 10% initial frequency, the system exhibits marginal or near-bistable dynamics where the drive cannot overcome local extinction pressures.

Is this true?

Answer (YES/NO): NO